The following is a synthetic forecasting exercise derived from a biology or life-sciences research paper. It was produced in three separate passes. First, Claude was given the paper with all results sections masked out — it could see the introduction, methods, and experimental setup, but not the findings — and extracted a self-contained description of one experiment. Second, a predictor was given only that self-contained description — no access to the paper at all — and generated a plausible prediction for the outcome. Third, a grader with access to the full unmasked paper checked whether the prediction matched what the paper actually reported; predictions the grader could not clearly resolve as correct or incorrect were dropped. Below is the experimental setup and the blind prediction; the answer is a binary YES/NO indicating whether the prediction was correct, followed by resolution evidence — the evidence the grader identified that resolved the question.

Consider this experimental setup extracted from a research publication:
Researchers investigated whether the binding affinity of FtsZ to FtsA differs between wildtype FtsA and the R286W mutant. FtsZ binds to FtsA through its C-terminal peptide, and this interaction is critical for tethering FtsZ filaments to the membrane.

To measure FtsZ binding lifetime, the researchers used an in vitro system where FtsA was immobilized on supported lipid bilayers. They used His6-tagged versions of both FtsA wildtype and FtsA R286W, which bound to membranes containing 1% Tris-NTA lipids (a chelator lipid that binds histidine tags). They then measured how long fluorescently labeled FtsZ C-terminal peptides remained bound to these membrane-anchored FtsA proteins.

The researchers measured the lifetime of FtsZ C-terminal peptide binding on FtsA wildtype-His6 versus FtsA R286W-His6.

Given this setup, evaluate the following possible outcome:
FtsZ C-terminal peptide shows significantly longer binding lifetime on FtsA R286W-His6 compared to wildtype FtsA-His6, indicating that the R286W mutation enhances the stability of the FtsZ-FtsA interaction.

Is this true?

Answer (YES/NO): NO